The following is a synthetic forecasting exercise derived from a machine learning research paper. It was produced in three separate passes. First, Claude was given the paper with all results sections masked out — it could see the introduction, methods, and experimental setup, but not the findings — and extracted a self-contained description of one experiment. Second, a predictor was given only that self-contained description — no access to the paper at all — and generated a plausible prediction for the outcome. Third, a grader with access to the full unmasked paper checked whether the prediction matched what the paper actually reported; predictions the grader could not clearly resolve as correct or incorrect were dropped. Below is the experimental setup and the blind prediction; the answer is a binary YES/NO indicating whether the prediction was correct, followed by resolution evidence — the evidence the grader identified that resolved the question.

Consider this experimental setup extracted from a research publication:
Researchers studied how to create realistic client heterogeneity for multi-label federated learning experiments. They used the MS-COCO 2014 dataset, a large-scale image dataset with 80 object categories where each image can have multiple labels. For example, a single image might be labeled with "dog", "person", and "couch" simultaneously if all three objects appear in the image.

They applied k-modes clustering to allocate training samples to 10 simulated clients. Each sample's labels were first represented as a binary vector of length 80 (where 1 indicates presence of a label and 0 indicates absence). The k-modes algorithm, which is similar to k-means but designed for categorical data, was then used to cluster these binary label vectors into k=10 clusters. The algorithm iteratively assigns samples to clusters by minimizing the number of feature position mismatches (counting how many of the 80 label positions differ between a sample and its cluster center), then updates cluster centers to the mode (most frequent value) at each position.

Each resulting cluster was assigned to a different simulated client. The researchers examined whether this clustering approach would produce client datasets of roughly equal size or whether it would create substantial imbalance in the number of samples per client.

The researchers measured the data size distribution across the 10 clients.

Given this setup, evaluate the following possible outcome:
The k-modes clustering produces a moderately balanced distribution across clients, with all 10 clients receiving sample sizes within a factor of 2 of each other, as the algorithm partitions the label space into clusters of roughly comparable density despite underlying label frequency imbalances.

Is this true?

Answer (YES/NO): NO